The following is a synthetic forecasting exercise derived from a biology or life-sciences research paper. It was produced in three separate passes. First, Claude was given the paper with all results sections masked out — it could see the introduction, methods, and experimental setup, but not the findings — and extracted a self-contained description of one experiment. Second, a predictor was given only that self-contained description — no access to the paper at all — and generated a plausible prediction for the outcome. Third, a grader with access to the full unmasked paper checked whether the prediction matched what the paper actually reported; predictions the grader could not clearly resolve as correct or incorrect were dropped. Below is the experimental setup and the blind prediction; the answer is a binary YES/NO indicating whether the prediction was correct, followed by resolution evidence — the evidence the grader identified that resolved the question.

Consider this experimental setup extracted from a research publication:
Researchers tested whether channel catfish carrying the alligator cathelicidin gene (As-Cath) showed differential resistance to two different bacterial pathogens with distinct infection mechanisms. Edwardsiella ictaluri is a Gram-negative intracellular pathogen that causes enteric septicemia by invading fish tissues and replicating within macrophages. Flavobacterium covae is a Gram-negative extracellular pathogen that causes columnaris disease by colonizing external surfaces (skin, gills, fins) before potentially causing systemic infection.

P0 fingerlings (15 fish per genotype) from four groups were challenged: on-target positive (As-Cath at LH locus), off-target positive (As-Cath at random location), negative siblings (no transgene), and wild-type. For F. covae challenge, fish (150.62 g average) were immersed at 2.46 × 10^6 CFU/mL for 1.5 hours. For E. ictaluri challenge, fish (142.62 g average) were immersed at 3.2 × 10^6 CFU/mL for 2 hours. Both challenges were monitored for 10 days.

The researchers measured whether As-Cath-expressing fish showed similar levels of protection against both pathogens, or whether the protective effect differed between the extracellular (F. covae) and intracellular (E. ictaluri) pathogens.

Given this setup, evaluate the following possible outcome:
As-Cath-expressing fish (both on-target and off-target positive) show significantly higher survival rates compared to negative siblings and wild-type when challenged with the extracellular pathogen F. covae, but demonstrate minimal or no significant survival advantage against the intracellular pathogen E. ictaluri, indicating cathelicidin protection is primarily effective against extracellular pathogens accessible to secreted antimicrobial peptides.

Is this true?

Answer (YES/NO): NO